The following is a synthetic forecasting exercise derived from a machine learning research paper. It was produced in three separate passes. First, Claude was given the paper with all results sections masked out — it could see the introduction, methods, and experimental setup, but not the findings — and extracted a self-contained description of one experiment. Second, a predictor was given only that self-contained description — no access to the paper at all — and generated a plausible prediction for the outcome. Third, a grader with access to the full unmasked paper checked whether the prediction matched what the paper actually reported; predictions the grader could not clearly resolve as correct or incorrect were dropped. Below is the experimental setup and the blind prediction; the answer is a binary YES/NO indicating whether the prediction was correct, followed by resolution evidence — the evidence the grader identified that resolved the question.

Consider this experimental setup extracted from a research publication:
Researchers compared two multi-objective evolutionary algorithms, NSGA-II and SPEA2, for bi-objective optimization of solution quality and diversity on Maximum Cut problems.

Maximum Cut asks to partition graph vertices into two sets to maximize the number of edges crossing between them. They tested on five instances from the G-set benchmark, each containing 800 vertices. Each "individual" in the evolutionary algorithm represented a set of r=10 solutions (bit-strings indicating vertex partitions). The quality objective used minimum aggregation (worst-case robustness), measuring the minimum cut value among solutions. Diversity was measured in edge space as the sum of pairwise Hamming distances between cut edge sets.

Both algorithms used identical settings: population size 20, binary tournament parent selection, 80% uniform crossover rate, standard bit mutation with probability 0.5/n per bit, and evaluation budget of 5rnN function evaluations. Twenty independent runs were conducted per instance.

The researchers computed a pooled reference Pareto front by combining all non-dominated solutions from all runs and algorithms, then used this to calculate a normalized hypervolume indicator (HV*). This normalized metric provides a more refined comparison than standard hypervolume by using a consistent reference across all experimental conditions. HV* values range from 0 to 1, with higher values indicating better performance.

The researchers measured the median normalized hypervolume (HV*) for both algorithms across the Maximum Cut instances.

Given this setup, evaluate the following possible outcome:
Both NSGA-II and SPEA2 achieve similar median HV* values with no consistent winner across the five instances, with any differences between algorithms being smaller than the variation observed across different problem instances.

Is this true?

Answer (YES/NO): NO